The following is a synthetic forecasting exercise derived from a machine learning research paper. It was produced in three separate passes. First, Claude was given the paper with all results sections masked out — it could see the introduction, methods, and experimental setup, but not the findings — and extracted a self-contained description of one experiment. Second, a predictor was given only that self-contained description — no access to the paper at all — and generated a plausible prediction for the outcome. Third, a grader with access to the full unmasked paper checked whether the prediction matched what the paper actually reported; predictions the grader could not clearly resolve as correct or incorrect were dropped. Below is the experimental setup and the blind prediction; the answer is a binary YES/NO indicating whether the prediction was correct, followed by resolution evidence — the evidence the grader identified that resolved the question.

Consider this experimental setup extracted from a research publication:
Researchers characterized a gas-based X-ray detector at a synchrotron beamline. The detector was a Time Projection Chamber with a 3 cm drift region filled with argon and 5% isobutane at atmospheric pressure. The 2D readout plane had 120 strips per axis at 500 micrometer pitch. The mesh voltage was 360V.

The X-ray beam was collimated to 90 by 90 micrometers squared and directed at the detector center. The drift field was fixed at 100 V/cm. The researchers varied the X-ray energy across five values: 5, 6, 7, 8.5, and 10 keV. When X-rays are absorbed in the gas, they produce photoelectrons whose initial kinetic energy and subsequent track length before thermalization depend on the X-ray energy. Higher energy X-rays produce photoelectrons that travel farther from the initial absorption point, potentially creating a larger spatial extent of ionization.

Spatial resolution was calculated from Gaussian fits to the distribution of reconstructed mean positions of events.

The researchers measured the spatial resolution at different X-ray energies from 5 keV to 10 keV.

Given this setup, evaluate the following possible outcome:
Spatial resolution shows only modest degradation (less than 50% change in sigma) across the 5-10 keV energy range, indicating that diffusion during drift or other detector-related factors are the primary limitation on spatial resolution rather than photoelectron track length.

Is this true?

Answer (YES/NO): NO